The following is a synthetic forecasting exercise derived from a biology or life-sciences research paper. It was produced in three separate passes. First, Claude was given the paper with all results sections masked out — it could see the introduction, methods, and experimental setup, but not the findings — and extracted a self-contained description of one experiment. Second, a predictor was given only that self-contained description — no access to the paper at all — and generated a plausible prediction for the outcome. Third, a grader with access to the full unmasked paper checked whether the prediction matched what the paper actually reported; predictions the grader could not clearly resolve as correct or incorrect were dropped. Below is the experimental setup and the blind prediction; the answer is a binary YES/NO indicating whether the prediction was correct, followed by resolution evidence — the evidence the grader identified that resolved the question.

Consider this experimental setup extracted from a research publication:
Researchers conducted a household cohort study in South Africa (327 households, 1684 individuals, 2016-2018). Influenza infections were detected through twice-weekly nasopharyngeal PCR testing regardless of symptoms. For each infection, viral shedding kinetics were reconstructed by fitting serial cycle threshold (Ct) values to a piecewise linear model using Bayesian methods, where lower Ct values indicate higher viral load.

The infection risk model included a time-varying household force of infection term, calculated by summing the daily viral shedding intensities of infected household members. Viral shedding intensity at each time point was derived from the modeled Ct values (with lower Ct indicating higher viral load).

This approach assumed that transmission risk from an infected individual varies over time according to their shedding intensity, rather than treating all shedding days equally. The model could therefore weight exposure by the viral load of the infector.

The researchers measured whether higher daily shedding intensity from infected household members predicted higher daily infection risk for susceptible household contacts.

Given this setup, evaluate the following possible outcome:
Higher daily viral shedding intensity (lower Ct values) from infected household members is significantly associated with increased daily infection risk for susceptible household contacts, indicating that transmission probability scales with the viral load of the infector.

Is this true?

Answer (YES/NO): YES